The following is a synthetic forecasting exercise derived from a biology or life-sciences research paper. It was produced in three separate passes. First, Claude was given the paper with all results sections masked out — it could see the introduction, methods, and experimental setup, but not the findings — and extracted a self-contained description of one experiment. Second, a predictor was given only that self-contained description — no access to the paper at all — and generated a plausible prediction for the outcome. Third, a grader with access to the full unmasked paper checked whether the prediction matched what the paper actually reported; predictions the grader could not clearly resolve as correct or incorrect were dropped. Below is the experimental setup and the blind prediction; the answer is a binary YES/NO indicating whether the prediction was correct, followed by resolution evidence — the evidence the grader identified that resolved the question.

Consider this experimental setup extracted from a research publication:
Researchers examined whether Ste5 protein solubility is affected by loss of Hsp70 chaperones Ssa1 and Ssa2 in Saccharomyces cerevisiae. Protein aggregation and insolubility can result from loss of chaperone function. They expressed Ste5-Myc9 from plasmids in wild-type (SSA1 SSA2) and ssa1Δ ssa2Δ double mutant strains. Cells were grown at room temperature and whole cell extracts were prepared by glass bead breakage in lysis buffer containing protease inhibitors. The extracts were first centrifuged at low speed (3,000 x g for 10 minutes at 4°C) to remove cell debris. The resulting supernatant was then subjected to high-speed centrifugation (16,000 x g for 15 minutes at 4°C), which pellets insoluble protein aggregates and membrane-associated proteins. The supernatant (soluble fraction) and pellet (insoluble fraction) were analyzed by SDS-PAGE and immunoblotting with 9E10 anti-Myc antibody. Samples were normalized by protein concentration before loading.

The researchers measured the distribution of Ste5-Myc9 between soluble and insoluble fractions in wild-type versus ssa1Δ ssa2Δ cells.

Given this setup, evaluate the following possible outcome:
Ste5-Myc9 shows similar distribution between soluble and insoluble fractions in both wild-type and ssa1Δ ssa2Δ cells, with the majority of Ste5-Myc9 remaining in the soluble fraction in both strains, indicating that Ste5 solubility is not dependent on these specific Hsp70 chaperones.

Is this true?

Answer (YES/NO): NO